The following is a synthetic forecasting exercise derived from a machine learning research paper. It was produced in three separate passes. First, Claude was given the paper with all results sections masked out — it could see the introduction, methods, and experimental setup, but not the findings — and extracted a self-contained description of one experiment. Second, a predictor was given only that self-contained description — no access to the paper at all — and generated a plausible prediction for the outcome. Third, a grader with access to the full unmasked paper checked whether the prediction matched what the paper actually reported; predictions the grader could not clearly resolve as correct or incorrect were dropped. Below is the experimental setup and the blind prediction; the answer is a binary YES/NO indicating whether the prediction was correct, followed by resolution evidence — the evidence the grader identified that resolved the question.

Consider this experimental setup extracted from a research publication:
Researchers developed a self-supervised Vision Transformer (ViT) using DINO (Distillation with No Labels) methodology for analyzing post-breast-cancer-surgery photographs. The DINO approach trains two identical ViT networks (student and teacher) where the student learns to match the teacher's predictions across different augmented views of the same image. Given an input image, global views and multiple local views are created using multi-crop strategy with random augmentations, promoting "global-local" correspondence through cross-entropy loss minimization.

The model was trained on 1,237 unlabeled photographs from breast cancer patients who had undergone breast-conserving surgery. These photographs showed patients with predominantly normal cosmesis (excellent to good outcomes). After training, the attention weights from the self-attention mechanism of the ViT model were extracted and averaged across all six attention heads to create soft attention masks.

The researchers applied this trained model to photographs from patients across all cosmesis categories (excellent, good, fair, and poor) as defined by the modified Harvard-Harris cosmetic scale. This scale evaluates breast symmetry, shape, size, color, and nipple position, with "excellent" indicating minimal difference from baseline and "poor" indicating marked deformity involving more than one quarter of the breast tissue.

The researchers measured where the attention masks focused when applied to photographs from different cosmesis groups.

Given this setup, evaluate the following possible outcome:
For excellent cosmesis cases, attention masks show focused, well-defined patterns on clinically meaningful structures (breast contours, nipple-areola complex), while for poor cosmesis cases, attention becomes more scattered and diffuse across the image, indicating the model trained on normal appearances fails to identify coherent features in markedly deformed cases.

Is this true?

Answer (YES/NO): NO